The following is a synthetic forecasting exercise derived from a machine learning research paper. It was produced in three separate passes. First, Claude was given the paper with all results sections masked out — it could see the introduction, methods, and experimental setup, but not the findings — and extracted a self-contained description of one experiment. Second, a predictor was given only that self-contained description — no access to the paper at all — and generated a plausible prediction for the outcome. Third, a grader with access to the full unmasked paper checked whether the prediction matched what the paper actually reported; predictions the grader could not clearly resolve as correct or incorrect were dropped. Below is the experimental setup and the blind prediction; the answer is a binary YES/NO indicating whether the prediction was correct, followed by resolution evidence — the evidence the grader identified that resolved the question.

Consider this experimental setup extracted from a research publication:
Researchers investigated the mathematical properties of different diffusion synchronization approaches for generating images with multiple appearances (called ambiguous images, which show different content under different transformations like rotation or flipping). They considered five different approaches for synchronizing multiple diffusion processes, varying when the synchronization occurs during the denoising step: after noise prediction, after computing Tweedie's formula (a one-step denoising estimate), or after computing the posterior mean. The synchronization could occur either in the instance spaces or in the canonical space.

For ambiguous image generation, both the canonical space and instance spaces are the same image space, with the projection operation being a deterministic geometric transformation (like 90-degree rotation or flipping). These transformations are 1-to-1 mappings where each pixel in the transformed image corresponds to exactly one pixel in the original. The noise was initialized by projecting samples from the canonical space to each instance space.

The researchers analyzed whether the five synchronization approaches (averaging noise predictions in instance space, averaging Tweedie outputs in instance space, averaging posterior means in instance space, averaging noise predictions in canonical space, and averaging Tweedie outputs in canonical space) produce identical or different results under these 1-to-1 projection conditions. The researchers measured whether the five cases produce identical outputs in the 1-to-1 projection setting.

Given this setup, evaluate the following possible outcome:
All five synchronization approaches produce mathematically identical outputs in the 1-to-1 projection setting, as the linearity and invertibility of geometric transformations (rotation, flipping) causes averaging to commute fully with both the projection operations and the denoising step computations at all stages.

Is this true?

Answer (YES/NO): YES